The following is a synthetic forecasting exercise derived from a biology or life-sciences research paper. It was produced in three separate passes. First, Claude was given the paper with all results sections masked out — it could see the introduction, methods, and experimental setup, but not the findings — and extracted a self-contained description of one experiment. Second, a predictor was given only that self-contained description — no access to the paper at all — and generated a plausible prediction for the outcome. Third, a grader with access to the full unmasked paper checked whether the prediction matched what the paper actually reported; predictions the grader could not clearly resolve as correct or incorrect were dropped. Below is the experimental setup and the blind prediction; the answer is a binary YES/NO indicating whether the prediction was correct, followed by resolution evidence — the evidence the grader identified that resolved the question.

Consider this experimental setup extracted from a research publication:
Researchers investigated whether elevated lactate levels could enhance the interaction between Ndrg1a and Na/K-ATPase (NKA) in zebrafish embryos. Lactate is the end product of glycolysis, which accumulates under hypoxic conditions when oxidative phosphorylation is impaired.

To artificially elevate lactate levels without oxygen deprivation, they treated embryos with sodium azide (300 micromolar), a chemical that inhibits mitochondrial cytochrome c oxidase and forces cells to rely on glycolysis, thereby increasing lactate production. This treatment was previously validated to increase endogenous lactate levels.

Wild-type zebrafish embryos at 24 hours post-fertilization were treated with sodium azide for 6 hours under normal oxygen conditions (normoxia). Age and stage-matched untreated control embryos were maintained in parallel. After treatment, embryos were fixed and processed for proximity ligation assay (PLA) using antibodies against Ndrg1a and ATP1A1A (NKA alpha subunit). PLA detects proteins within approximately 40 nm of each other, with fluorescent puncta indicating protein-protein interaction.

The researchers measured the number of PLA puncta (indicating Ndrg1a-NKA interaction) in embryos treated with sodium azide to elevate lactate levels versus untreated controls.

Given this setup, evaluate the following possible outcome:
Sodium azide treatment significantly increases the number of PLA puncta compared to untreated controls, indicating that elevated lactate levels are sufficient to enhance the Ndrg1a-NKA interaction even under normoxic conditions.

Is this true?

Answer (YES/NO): YES